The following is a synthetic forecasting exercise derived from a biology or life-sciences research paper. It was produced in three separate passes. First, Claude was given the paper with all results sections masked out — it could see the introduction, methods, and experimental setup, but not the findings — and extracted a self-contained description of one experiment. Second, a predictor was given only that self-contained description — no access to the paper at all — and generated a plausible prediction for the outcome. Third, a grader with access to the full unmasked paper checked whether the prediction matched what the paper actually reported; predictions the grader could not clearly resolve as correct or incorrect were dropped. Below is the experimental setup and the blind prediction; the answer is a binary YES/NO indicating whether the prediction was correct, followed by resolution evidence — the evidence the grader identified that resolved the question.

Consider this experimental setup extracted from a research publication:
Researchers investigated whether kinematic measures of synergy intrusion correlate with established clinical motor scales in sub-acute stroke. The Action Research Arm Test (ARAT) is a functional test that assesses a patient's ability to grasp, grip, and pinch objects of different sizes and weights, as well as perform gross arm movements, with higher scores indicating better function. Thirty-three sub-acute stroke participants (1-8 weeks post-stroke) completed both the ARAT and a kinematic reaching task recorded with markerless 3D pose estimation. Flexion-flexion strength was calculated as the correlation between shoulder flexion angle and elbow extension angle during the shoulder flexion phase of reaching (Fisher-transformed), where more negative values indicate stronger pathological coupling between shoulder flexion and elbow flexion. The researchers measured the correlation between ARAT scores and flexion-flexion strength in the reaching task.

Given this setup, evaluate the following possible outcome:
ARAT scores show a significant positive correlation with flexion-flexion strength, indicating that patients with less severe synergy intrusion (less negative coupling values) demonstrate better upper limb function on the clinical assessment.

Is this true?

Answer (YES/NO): NO